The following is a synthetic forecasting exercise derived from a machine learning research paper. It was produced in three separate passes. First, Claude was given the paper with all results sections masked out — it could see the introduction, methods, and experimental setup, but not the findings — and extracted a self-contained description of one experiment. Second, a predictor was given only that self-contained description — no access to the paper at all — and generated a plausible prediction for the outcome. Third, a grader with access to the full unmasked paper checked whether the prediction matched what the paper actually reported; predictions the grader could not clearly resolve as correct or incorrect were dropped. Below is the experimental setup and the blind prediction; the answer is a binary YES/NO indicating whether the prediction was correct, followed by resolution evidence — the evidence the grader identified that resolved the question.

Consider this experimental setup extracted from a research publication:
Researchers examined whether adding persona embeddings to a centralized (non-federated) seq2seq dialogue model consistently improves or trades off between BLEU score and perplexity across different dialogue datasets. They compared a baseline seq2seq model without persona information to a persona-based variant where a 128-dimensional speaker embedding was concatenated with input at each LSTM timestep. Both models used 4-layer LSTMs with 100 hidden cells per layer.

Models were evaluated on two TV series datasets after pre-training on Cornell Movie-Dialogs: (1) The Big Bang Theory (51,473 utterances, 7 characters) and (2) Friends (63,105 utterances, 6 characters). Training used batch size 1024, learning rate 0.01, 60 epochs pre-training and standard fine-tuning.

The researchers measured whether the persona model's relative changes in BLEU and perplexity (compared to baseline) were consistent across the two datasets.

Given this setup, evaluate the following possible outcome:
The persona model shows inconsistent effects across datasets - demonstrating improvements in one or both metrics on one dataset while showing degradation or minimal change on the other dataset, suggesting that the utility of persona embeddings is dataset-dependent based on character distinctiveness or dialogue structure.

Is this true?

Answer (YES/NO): YES